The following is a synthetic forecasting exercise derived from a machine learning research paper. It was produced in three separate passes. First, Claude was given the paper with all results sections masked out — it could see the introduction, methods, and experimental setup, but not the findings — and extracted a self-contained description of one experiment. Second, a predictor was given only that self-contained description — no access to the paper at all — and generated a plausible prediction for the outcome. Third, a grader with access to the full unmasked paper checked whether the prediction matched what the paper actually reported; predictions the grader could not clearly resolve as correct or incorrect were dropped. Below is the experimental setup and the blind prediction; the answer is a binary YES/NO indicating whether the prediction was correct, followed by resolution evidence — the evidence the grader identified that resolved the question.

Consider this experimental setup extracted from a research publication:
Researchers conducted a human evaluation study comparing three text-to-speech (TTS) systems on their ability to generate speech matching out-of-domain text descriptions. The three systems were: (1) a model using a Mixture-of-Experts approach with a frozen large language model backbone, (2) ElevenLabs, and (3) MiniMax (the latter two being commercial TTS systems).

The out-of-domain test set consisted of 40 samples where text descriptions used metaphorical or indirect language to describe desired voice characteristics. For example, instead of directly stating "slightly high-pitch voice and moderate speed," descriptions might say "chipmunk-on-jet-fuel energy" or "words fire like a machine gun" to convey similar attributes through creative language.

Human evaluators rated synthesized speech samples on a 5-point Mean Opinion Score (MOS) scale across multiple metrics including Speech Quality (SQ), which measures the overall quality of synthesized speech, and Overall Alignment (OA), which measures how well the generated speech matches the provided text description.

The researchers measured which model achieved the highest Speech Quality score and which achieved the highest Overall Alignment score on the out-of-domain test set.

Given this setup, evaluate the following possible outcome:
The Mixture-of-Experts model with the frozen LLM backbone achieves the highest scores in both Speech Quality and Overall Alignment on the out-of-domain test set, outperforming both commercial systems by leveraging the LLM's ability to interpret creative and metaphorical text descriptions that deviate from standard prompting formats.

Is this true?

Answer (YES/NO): NO